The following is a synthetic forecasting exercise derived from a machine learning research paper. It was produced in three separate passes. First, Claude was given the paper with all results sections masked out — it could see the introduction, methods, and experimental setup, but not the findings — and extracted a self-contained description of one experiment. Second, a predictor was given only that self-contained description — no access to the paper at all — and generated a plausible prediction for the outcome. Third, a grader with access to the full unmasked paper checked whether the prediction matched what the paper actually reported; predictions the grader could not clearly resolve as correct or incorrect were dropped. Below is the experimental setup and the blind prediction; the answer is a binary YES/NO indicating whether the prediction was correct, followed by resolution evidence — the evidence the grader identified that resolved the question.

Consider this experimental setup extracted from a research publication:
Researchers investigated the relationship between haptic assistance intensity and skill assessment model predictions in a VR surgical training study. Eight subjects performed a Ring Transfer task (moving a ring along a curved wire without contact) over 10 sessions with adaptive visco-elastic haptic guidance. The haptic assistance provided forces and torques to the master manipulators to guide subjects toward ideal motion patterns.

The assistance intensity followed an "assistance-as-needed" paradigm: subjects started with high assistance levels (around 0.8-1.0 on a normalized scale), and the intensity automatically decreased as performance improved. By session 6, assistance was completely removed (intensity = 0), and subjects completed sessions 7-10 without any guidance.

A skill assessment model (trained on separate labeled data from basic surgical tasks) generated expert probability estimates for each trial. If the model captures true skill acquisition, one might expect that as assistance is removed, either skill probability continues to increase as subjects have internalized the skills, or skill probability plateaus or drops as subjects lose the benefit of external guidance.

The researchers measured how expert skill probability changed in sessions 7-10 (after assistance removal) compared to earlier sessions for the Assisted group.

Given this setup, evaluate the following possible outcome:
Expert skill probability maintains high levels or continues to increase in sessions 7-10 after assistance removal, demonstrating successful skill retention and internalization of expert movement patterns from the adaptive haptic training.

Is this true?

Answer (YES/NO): YES